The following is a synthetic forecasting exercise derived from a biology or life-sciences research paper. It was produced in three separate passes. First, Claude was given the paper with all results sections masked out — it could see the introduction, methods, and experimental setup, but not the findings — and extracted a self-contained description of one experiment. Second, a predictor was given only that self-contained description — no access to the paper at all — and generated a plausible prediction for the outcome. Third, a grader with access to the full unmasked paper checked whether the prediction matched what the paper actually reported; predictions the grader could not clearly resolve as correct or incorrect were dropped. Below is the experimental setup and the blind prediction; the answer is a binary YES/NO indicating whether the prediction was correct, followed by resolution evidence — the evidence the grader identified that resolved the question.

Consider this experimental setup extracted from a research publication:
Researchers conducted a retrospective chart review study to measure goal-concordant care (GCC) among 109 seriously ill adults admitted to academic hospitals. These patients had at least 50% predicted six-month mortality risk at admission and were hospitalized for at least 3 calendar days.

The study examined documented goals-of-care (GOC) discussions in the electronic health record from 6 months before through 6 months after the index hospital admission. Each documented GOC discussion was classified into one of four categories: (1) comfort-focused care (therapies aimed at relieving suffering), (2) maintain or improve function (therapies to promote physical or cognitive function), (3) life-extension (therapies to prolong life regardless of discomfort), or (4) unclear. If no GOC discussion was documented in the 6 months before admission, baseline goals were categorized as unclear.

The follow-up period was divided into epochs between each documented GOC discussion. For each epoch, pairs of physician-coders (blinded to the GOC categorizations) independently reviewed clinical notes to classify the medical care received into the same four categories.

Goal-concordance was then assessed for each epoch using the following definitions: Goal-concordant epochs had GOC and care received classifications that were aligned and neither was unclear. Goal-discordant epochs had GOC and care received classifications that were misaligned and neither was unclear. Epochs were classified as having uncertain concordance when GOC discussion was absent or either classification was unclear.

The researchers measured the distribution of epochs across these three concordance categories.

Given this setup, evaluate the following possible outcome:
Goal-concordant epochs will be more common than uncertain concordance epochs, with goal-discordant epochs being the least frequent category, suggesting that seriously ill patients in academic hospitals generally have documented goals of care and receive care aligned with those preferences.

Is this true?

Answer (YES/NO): YES